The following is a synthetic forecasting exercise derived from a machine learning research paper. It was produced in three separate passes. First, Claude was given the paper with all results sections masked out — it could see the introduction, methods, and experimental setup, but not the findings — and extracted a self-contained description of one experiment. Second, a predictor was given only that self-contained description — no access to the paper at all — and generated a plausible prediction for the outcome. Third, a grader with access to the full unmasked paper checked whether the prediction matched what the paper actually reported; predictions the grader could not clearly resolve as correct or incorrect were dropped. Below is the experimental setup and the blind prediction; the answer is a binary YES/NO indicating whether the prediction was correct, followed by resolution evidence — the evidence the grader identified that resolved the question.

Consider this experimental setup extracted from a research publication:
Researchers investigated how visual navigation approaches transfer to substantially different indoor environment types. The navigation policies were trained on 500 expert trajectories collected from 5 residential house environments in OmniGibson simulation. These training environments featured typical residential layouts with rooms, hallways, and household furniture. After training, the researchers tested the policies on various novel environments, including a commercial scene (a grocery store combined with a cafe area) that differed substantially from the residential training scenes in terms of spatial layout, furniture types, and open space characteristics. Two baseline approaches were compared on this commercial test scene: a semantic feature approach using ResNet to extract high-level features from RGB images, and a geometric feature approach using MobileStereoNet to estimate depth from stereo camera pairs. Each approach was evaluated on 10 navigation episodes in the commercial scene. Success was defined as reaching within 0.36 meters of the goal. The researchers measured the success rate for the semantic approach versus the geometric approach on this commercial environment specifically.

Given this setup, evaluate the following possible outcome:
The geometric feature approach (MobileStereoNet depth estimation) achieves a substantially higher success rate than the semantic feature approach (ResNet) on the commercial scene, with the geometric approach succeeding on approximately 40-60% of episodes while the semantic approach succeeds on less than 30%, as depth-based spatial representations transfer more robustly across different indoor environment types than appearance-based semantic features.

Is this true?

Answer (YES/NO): NO